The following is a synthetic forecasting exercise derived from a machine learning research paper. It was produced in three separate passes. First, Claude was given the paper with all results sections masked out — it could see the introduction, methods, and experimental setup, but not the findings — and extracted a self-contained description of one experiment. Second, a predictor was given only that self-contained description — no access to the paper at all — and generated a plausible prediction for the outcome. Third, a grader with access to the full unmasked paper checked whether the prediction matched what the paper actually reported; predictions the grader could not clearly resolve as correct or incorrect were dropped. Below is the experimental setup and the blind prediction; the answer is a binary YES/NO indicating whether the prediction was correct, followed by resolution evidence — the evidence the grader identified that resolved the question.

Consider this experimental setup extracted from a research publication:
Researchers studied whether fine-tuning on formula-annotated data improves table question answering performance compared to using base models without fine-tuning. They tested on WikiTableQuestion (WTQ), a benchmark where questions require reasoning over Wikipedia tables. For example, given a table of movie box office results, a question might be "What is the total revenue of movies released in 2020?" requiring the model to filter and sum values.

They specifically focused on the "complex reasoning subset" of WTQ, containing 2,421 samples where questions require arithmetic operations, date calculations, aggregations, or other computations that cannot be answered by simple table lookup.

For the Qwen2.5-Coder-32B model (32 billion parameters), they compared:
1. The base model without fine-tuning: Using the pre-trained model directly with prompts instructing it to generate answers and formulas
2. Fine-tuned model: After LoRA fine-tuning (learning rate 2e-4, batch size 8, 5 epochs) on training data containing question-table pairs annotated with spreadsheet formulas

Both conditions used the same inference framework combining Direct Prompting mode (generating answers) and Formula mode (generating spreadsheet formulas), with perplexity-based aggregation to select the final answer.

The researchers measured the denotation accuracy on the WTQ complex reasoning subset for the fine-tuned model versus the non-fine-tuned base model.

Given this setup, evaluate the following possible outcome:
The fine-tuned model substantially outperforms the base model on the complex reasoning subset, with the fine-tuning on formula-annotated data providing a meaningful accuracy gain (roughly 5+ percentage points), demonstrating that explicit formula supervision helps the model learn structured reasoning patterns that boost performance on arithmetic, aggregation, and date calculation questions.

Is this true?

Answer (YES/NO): YES